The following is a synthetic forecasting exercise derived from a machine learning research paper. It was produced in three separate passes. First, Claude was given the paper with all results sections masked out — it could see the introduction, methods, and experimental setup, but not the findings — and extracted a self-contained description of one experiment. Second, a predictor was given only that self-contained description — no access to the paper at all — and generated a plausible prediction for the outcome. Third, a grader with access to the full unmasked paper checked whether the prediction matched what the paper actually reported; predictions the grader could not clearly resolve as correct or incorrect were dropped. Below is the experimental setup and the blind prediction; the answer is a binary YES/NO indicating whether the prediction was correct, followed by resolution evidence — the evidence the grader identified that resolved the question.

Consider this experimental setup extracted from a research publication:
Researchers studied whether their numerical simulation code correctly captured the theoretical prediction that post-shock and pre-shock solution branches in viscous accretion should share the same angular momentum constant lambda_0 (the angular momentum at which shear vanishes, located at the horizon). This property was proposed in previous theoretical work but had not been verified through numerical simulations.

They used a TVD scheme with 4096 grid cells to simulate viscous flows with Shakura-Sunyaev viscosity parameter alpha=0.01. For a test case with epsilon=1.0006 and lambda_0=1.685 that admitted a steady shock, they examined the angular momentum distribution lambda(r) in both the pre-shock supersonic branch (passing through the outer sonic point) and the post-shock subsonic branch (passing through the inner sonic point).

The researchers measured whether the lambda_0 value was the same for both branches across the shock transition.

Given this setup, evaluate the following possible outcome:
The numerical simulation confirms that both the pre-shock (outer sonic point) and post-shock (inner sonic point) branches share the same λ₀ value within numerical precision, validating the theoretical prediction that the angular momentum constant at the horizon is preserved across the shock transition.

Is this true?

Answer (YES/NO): YES